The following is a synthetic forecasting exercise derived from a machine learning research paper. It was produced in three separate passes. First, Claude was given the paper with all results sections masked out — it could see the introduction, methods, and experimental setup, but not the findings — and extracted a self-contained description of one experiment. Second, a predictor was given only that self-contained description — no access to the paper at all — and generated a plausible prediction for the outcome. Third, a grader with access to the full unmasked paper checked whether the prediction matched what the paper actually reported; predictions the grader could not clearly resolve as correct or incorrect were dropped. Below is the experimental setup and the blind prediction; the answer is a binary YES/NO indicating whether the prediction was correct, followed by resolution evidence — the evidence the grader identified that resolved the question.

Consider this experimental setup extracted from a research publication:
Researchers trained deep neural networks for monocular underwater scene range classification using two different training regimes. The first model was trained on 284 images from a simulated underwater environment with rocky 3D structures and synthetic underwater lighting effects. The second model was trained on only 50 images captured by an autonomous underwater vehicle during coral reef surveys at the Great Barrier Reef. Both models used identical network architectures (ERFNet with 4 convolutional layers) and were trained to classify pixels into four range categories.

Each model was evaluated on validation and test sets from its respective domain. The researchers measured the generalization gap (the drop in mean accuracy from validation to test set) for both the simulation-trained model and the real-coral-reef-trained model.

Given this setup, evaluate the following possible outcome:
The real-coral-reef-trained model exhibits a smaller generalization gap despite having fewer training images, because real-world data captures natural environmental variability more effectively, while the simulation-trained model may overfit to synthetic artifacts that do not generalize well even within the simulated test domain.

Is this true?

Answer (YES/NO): YES